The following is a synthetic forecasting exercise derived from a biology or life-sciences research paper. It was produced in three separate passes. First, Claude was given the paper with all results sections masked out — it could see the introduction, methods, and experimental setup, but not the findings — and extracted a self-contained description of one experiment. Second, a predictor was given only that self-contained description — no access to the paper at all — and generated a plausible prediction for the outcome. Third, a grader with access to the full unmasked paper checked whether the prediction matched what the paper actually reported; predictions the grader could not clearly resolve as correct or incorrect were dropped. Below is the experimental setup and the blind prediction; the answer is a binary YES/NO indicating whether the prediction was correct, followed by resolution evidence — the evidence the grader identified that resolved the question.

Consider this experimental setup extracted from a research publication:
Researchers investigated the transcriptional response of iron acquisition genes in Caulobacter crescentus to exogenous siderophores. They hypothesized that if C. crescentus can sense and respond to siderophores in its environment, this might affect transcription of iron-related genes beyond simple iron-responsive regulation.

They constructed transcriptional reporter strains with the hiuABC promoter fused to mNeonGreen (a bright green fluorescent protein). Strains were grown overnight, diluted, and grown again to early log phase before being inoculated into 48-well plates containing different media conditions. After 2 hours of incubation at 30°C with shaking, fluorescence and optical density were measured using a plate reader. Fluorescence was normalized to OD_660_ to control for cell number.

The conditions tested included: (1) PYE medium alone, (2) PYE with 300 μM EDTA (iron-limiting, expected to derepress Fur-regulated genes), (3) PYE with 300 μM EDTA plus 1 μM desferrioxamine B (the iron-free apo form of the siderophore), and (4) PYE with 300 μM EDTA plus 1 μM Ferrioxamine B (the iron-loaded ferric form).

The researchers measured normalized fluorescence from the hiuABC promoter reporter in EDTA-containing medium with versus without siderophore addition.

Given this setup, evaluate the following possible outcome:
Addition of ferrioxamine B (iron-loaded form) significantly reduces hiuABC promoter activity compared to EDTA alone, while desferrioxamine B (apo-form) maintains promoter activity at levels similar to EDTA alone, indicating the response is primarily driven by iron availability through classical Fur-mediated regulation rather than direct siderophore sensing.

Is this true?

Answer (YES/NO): NO